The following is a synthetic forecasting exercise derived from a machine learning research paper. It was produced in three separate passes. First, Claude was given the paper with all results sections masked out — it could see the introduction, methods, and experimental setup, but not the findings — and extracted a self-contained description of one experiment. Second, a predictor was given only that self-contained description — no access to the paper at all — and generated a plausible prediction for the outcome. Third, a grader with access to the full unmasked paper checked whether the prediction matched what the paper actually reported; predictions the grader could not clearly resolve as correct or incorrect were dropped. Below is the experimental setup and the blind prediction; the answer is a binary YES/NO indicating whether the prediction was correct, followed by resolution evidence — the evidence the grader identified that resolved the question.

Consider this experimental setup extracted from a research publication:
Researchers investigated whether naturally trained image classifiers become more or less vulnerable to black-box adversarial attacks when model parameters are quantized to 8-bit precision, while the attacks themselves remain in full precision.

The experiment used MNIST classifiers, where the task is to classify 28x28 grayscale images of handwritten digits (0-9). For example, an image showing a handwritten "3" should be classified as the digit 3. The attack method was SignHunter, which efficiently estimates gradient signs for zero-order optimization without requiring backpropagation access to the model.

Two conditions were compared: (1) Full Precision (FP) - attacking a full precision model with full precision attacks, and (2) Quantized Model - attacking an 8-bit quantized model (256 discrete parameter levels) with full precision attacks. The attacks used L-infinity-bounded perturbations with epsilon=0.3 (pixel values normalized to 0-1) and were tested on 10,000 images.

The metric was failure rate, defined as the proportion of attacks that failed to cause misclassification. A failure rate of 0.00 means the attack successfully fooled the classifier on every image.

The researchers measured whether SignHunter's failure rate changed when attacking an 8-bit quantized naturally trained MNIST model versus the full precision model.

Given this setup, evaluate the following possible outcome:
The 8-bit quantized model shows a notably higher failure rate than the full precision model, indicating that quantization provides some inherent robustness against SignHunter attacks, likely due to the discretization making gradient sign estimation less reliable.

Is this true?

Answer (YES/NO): NO